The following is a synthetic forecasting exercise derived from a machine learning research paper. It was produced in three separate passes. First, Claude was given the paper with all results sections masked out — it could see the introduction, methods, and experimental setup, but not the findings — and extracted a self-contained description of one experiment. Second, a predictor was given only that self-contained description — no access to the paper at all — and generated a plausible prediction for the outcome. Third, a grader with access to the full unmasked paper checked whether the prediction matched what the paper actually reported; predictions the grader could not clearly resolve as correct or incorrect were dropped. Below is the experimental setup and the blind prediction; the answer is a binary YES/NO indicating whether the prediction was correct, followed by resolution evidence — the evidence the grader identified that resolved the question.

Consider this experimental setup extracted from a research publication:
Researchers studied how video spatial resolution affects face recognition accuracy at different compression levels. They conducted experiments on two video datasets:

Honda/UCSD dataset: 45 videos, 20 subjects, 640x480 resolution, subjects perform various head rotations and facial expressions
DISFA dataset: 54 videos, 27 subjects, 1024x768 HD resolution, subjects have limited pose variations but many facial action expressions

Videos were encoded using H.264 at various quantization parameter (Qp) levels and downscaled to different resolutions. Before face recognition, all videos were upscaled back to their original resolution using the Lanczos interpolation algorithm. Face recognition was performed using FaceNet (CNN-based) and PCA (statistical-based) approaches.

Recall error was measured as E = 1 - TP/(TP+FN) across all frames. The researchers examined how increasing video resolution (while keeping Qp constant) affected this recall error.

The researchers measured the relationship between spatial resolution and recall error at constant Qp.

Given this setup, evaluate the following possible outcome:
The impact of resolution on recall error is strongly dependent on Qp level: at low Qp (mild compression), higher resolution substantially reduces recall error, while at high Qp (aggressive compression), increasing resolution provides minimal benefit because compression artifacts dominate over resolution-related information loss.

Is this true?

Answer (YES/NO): NO